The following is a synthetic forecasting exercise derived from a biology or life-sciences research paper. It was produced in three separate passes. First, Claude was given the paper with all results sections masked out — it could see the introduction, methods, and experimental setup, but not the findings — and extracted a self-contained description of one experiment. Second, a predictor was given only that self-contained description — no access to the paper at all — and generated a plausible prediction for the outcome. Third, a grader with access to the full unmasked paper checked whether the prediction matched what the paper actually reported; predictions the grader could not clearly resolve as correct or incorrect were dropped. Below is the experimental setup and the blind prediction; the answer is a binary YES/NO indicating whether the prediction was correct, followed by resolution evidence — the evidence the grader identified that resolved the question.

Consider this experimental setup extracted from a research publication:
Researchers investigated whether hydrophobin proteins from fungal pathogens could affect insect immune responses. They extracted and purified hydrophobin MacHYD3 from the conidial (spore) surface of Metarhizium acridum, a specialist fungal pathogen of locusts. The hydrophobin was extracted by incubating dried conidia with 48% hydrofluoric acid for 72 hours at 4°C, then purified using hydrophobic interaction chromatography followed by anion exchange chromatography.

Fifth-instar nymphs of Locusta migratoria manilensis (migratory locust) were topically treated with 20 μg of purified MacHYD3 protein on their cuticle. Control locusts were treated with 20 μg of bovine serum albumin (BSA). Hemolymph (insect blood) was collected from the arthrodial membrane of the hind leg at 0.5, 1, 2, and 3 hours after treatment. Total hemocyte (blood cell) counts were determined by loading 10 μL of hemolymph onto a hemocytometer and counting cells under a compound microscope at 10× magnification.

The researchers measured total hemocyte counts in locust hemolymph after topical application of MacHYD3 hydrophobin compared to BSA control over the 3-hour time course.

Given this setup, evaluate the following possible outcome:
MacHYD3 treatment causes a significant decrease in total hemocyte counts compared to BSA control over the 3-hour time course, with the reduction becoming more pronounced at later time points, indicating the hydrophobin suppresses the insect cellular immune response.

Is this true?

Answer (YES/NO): NO